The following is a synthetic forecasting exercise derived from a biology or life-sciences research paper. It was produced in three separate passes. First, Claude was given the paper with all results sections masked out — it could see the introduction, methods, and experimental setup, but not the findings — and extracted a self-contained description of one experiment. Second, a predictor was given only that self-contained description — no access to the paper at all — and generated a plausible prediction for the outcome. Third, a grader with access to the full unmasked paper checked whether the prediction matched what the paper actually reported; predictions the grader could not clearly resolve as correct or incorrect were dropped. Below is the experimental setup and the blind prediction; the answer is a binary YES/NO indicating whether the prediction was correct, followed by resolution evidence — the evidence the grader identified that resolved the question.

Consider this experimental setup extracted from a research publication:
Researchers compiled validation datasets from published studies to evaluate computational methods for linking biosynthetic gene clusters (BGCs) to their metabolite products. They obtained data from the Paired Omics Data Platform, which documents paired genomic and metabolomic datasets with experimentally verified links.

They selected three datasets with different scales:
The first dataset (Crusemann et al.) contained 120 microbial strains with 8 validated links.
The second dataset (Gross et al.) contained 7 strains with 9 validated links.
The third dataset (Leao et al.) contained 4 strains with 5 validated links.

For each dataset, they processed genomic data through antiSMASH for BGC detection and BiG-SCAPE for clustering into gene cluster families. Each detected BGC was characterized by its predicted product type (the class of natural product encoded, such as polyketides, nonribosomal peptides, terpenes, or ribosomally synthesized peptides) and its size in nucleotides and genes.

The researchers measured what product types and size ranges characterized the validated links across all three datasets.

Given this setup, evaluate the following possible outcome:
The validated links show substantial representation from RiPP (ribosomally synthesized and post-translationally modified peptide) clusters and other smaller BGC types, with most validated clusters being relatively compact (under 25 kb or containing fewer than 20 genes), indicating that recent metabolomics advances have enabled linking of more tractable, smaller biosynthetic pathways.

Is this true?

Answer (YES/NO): NO